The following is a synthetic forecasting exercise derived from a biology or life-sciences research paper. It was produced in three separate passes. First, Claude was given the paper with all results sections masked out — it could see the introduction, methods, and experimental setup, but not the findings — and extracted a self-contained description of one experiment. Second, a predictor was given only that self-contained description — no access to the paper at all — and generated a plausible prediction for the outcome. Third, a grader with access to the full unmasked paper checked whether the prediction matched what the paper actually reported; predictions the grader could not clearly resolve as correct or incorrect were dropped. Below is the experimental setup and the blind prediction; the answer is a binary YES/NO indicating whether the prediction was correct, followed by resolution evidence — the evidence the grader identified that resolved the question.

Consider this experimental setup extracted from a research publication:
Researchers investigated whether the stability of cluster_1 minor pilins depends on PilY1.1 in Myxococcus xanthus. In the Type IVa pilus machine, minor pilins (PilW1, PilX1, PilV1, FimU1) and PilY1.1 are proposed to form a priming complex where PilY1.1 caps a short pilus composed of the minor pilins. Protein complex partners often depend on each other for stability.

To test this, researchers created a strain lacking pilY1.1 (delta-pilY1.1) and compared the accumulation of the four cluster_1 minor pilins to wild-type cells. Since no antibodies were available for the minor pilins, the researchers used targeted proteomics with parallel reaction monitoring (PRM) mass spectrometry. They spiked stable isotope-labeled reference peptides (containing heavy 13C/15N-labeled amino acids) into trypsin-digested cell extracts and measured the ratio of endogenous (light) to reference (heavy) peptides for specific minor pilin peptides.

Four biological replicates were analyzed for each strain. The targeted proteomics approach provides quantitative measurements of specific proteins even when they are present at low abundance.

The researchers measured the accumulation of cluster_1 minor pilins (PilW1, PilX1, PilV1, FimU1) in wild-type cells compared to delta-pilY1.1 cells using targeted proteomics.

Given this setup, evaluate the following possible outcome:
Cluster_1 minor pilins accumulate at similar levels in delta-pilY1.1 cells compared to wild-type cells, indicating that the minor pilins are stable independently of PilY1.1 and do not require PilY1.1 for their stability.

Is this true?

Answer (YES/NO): NO